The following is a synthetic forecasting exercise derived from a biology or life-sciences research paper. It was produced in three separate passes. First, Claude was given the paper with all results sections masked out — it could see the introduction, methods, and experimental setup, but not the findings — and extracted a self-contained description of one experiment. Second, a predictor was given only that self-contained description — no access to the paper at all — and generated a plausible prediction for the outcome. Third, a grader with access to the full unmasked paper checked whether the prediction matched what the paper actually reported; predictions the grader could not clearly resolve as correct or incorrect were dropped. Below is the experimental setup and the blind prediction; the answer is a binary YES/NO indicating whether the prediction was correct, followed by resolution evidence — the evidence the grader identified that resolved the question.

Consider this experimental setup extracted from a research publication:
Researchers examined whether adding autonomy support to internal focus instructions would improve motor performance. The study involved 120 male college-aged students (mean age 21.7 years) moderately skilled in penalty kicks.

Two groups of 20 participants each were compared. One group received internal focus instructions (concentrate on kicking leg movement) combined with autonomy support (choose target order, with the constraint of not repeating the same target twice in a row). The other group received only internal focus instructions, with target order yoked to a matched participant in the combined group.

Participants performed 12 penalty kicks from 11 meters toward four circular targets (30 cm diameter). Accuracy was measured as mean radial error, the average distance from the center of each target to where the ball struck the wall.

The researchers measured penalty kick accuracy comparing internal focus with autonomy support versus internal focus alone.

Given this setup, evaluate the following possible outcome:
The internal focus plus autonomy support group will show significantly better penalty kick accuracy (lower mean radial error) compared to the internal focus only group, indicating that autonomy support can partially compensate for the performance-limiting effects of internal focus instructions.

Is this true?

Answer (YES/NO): NO